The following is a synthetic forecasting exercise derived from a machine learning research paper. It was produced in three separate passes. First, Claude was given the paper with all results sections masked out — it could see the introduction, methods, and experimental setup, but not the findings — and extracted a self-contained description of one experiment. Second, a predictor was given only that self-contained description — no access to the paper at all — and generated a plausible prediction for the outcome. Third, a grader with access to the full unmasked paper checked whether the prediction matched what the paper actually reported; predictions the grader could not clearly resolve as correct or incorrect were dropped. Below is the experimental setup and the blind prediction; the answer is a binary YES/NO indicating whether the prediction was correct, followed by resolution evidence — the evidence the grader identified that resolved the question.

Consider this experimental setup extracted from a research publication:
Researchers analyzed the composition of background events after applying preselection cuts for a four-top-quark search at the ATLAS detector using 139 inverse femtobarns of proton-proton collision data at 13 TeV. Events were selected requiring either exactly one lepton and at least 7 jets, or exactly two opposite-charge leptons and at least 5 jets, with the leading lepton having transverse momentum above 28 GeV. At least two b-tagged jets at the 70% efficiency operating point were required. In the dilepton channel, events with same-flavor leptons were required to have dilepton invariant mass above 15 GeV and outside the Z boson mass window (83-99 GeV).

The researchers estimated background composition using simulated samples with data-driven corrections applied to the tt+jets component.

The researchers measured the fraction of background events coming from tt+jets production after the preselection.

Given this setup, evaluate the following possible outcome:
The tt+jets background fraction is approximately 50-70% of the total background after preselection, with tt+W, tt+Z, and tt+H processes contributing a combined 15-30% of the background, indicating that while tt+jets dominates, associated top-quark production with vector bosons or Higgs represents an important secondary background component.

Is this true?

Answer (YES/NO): NO